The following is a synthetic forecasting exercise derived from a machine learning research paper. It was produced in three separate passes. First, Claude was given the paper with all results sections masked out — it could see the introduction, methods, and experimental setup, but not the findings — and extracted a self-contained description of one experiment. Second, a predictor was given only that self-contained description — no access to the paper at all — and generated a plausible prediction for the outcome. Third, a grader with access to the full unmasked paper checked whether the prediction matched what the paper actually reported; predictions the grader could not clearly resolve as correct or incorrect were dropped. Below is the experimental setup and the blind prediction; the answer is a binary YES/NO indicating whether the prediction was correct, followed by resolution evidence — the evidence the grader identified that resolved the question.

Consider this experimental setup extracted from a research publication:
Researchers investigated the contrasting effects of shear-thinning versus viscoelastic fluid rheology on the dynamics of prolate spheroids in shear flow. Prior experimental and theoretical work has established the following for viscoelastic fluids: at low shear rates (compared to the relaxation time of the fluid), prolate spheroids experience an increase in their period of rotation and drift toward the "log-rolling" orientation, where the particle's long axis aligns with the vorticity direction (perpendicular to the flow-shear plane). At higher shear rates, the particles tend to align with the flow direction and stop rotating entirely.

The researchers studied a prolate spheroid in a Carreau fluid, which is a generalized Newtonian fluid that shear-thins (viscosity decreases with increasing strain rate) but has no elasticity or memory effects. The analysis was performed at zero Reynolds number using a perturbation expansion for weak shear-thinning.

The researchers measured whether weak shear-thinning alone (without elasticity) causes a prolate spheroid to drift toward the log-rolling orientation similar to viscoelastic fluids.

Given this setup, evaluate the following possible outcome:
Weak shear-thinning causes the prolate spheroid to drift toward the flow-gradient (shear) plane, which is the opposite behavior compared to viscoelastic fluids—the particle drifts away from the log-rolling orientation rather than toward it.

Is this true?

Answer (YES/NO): NO